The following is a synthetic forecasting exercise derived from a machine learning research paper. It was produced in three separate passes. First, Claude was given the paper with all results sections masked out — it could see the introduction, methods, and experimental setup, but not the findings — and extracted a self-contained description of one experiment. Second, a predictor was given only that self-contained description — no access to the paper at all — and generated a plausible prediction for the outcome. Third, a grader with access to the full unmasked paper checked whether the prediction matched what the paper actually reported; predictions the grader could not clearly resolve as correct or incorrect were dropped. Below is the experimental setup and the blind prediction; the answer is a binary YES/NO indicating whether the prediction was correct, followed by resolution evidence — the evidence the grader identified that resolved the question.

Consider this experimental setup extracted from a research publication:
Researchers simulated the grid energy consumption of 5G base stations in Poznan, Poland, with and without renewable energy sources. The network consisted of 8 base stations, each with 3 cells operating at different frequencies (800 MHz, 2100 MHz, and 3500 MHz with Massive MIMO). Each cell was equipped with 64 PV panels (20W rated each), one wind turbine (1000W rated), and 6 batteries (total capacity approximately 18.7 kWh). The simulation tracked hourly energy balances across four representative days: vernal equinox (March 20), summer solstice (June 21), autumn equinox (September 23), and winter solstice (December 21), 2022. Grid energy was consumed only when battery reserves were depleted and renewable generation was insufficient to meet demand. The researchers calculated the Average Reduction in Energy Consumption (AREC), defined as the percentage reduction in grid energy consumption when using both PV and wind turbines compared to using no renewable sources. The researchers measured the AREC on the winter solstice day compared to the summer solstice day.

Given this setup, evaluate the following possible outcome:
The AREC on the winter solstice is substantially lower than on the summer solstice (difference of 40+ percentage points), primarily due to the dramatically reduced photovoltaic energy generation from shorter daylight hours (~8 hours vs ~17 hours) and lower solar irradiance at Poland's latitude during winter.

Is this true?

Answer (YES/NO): NO